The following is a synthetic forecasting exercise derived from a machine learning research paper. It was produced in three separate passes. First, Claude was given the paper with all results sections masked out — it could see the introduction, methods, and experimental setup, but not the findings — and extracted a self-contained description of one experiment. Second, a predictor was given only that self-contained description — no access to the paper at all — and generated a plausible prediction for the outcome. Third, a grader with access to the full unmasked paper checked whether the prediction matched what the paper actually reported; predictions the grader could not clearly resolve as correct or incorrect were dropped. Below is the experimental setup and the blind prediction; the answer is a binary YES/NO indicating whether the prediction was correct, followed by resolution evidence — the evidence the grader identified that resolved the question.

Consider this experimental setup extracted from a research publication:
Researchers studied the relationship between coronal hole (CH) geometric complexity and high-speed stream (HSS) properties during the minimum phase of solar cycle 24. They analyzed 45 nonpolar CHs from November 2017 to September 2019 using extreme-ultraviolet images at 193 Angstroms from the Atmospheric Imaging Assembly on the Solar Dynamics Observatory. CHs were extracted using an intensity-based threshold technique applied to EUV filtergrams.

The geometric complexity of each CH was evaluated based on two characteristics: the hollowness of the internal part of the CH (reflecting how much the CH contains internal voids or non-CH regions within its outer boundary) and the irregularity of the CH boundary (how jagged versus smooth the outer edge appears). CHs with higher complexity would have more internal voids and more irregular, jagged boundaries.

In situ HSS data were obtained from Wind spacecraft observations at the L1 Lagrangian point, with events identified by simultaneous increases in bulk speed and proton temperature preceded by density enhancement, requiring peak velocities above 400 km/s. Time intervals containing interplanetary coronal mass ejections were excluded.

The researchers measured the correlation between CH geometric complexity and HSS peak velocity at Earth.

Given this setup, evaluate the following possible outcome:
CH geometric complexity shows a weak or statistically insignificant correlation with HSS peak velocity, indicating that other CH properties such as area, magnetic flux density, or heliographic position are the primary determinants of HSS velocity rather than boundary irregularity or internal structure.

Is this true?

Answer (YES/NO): NO